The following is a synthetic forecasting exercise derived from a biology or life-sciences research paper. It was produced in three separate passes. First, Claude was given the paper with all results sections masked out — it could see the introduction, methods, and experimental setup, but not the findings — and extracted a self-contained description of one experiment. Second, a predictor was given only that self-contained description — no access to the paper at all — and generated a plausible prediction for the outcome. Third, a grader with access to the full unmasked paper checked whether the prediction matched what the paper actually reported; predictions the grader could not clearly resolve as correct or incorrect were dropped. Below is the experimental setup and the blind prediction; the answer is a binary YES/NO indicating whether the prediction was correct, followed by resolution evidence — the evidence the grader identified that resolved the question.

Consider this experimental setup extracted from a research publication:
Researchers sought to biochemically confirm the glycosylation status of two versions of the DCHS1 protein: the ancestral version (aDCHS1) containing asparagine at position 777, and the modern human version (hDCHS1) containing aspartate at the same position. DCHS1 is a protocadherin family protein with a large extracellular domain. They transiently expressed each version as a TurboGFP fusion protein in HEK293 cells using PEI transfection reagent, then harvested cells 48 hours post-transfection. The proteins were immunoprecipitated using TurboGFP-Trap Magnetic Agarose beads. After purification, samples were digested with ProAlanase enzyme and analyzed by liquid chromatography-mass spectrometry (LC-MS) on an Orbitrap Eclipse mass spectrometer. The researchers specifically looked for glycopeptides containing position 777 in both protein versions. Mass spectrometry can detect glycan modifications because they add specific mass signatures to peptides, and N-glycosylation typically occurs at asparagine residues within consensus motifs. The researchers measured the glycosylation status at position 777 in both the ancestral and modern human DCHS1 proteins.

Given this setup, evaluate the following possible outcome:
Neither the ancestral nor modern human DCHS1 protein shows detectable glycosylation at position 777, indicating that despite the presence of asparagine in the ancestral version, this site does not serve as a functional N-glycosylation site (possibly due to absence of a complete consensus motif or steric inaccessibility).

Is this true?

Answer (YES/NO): NO